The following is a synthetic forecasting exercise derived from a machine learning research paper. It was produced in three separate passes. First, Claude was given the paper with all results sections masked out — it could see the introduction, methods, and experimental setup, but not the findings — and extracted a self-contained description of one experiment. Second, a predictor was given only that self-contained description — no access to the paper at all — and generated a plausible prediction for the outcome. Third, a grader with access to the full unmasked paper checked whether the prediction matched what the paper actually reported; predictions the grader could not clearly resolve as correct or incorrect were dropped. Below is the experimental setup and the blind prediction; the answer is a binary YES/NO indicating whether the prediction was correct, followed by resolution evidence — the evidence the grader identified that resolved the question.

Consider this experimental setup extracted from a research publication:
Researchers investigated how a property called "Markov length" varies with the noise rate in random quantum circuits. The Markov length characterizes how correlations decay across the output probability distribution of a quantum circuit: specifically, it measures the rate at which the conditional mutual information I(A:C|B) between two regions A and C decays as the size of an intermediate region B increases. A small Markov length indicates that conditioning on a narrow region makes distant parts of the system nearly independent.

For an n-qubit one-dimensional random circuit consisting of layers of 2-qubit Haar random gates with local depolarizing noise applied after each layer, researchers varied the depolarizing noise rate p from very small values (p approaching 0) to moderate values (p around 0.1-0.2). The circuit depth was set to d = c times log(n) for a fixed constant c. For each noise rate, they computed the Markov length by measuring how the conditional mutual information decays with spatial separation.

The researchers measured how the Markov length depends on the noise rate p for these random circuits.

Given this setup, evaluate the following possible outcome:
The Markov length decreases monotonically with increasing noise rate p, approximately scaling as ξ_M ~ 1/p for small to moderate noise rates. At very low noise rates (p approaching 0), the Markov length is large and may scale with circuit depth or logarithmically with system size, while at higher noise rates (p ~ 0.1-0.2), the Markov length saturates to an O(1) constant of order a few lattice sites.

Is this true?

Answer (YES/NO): NO